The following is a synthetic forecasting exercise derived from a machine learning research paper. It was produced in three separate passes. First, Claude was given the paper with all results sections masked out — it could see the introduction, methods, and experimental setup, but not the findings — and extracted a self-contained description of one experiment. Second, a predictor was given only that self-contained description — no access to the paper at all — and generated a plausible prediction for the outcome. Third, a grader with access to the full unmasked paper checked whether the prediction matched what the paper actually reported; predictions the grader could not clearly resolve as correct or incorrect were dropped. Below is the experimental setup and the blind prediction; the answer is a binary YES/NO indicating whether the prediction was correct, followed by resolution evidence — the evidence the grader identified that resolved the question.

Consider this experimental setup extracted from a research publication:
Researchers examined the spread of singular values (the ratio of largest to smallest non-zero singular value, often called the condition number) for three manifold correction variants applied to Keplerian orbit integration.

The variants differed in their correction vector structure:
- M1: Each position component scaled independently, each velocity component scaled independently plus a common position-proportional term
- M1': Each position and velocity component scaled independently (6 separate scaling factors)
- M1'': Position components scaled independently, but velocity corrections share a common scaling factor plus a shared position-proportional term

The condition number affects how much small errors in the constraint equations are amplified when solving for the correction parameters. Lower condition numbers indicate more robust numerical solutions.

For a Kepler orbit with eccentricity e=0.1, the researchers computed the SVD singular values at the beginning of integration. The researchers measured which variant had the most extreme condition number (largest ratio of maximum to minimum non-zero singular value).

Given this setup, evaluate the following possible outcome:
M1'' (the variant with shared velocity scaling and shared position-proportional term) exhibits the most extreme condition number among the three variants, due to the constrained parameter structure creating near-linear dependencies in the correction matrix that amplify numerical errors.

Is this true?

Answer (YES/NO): YES